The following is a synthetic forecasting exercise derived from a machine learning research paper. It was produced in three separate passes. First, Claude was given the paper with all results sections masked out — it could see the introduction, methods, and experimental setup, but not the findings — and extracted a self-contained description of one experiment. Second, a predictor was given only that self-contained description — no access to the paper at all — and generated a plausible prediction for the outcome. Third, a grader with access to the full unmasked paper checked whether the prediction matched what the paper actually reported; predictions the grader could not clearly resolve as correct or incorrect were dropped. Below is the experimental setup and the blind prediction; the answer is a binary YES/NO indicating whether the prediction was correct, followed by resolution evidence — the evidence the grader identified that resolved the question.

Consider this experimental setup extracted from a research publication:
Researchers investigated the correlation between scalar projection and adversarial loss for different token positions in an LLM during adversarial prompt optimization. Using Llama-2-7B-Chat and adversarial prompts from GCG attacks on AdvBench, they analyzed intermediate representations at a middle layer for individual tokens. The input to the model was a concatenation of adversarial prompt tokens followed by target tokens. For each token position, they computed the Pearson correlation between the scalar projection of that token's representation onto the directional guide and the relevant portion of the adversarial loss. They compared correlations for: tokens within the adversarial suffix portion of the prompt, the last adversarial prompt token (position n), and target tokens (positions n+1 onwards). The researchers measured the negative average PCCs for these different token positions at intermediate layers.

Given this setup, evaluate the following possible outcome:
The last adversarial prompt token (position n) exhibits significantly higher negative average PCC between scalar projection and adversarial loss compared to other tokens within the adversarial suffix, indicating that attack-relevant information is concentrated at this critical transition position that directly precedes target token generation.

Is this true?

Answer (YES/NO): YES